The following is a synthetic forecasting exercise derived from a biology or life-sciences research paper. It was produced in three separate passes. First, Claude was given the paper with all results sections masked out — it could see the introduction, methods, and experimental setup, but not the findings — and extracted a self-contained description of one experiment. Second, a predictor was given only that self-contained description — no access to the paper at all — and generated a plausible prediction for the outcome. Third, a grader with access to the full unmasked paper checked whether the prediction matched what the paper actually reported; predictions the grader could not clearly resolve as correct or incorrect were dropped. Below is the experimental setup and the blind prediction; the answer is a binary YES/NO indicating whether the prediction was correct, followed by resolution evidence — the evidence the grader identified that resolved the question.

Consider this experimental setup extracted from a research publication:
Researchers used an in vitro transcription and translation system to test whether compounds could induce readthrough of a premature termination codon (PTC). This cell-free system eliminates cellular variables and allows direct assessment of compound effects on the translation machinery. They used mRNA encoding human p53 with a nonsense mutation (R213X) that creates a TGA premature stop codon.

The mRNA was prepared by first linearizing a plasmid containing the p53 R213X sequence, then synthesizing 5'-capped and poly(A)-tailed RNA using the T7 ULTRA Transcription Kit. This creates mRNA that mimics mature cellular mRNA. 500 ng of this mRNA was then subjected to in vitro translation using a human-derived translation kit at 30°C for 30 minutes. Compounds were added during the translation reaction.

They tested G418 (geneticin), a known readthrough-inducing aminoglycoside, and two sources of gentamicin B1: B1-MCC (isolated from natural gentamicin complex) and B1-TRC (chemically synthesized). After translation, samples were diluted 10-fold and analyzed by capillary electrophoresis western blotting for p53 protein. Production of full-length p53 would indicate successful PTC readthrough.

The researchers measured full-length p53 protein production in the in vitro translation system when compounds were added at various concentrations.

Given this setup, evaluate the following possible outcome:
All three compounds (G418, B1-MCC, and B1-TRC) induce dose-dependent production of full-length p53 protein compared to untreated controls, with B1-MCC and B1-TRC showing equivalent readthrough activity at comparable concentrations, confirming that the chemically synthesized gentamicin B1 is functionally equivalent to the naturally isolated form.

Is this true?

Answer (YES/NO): NO